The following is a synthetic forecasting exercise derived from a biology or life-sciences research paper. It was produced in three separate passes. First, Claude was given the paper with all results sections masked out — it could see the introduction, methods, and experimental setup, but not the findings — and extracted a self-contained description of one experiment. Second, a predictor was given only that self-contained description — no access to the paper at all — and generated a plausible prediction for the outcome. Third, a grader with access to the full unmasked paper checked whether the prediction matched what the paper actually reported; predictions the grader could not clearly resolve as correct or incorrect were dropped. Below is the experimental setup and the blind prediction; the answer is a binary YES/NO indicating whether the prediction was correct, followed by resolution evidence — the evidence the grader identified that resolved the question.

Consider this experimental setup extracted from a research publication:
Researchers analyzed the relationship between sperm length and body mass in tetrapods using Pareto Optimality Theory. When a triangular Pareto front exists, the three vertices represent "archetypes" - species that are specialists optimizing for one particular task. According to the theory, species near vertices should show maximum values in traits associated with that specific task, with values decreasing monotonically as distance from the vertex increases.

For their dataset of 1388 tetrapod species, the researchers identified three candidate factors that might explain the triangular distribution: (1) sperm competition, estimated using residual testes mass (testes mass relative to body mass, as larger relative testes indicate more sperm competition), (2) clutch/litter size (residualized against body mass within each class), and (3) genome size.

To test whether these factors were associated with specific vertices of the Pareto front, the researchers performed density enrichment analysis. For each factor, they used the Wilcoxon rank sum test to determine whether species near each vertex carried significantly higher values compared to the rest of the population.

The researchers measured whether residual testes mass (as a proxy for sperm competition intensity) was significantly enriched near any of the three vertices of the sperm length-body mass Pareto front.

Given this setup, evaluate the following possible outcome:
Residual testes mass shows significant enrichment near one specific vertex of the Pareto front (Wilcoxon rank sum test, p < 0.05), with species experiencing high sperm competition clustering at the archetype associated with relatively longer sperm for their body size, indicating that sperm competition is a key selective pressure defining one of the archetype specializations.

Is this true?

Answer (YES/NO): YES